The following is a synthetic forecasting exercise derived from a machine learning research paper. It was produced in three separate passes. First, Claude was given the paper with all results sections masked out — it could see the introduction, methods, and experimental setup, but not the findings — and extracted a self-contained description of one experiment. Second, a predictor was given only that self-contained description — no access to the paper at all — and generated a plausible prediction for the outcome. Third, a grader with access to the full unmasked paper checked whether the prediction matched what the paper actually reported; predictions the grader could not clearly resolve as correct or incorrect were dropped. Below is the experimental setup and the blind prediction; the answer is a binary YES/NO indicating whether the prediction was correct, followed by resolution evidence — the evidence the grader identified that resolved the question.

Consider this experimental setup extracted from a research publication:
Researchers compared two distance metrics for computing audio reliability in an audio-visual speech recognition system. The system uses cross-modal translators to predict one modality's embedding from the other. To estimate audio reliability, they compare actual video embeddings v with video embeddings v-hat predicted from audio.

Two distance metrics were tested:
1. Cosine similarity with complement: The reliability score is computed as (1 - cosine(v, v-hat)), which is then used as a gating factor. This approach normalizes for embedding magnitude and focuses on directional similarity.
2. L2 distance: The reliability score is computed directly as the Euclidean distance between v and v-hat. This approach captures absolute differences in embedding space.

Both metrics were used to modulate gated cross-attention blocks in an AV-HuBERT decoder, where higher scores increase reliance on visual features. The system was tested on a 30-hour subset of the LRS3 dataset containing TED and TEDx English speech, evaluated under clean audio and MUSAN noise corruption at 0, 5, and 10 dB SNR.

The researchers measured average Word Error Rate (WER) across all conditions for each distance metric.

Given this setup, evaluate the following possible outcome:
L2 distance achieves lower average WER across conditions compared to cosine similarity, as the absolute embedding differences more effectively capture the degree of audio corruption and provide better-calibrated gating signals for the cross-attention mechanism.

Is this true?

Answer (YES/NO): NO